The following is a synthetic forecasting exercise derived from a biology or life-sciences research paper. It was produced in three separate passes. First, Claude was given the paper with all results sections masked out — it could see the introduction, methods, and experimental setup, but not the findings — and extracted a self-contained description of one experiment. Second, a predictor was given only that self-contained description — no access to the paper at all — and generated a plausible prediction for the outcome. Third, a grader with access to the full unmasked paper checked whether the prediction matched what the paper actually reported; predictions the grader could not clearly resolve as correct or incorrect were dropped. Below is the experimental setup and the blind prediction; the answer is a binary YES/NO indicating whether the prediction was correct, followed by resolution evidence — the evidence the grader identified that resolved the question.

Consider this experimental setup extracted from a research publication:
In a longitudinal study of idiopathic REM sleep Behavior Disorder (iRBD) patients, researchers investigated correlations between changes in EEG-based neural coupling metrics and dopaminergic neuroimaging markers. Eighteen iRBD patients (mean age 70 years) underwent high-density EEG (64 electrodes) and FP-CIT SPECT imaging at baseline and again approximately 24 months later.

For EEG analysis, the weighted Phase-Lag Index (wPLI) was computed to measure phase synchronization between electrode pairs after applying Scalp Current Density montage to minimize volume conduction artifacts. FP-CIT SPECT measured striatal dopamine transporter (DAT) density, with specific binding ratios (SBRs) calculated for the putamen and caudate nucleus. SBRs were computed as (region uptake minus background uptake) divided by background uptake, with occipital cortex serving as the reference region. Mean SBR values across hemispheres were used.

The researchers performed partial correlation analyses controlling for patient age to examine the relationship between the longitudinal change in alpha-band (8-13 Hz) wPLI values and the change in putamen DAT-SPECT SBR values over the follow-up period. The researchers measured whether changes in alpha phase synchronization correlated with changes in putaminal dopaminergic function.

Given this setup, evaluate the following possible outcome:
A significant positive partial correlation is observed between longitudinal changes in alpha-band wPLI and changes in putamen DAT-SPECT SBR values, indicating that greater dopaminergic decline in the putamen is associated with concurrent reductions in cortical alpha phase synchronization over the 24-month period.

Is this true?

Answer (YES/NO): NO